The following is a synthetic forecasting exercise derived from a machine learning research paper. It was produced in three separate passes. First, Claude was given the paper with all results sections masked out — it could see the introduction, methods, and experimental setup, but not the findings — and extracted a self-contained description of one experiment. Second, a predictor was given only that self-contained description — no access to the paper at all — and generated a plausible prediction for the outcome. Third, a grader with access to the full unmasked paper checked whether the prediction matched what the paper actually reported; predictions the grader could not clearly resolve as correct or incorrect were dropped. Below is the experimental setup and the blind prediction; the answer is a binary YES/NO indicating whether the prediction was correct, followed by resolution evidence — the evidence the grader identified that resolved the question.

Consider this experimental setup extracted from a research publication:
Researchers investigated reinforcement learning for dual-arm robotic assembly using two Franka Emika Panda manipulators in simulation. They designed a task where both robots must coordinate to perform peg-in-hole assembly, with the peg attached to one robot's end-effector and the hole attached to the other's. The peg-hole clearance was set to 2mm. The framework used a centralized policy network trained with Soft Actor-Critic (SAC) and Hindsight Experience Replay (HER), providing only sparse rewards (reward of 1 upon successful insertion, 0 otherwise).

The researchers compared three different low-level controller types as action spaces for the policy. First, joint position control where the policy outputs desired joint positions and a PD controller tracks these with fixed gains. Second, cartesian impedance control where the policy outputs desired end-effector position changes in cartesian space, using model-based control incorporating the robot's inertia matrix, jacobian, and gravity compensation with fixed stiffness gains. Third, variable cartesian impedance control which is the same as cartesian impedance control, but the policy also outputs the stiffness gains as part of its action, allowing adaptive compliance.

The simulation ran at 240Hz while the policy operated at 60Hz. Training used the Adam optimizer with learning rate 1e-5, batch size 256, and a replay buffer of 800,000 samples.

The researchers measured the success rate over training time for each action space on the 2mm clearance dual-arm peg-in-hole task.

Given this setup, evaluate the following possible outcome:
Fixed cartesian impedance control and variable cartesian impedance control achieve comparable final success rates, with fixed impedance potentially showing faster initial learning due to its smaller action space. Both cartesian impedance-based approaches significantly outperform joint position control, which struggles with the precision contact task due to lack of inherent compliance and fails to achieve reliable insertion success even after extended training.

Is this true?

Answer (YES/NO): NO